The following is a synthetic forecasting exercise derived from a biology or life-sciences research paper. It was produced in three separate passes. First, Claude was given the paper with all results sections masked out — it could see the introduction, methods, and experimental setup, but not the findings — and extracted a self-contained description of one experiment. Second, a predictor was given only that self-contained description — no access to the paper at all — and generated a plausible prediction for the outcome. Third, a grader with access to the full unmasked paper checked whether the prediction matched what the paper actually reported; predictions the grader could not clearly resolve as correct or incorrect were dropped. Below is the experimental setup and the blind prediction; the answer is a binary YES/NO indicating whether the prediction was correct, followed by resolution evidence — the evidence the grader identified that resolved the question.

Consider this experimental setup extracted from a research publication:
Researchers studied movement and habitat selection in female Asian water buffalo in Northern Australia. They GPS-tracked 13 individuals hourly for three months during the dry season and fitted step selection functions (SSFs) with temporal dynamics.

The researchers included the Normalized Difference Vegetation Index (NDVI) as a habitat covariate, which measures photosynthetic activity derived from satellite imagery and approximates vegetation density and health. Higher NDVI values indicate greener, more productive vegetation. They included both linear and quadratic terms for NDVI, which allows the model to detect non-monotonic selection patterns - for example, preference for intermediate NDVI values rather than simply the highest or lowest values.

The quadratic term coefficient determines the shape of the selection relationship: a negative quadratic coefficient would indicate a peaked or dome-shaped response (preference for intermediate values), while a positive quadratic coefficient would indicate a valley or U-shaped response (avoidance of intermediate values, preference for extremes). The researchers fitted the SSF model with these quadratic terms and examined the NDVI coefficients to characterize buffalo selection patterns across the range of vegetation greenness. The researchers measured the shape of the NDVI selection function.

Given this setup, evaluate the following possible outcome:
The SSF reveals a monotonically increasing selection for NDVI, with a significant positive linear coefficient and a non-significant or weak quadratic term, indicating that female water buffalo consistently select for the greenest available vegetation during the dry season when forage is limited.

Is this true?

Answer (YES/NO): NO